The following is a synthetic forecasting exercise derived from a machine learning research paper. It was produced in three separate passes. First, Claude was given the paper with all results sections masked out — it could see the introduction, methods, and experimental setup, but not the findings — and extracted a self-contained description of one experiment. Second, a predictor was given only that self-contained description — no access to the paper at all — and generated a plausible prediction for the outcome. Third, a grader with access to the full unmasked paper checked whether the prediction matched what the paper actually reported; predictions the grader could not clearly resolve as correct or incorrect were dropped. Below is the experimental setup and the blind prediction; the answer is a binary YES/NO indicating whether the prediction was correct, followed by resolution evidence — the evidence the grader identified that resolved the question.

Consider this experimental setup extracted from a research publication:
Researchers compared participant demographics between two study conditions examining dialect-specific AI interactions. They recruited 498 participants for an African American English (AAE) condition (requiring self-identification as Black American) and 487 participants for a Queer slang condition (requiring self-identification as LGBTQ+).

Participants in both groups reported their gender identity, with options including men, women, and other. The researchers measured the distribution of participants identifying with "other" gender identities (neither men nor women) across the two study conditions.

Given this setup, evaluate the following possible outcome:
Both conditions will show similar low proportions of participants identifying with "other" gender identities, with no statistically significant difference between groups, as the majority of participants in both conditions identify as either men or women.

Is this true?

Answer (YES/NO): NO